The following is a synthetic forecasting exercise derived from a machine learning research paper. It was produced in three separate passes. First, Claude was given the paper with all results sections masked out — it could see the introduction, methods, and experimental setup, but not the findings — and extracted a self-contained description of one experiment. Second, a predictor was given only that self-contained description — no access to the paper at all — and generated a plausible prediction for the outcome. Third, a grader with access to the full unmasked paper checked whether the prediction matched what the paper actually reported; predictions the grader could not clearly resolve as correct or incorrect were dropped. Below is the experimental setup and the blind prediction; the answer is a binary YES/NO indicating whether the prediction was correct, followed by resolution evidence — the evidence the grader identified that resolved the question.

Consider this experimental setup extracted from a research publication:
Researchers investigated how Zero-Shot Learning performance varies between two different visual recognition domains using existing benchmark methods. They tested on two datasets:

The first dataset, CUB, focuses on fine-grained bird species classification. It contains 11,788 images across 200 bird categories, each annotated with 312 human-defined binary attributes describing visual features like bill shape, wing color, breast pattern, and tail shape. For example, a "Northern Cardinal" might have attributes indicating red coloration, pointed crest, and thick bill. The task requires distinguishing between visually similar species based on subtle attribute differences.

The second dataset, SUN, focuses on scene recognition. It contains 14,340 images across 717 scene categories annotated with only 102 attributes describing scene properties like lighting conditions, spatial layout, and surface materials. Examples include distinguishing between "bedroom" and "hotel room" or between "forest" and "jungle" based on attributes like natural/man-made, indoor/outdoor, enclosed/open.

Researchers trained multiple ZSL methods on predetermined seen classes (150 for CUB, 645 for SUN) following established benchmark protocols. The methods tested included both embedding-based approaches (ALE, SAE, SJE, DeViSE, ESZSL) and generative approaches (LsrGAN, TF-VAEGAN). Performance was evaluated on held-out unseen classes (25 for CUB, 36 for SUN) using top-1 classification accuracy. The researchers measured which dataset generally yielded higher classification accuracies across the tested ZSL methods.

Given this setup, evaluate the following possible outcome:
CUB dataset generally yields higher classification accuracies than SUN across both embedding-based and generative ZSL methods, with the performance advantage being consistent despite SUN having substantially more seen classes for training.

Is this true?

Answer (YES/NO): NO